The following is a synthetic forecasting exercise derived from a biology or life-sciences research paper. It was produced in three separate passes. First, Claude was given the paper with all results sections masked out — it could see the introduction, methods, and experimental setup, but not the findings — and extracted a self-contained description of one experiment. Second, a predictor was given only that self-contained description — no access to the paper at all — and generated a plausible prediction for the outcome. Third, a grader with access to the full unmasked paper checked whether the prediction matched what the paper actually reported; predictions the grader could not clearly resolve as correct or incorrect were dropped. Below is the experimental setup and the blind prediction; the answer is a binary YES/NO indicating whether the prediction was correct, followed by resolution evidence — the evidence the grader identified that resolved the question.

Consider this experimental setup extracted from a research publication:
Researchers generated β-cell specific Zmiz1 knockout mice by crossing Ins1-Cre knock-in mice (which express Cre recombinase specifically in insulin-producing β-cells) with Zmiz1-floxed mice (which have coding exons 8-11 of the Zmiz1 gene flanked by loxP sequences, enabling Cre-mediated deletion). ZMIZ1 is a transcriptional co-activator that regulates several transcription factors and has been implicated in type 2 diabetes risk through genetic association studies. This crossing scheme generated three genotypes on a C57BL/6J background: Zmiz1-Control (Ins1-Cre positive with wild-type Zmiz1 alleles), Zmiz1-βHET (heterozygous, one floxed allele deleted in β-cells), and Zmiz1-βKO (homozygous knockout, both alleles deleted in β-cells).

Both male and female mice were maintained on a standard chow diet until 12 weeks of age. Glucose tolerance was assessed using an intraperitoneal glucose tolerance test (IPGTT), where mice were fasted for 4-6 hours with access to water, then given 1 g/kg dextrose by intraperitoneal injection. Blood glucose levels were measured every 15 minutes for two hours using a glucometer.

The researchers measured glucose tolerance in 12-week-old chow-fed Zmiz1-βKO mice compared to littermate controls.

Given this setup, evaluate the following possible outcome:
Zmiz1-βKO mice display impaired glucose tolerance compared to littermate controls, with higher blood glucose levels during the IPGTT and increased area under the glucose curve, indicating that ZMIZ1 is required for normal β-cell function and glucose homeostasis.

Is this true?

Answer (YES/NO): YES